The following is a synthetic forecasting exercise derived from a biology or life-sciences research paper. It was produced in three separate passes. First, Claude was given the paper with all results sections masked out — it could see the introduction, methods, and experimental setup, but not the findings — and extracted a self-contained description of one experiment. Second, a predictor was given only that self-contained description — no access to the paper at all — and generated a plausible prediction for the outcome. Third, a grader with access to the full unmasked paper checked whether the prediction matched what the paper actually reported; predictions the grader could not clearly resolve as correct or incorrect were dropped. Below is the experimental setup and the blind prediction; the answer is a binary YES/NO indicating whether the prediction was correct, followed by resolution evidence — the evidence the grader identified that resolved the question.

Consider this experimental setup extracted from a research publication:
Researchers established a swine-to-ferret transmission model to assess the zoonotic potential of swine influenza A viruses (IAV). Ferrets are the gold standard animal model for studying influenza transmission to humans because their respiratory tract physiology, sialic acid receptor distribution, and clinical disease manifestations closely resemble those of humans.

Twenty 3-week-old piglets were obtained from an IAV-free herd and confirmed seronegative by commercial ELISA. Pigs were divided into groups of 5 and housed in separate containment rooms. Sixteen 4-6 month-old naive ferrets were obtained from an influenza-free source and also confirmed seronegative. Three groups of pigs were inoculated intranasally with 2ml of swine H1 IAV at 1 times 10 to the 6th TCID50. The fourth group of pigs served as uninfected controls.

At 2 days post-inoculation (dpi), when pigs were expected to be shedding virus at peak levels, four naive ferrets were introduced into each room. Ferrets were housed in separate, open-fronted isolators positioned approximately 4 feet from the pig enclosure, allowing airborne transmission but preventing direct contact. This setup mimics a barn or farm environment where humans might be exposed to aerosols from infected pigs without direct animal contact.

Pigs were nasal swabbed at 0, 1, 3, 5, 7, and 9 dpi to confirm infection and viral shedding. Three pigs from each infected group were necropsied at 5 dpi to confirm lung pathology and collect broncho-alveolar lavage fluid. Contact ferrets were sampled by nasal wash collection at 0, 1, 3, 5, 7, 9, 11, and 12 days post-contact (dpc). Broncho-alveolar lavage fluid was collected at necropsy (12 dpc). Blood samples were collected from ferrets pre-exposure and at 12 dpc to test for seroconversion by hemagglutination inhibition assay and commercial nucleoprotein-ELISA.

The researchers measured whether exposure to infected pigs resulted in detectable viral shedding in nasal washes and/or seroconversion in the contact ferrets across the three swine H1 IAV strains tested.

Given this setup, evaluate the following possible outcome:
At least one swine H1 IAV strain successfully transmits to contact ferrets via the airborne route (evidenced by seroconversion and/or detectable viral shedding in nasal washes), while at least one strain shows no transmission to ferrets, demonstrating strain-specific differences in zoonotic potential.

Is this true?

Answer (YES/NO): NO